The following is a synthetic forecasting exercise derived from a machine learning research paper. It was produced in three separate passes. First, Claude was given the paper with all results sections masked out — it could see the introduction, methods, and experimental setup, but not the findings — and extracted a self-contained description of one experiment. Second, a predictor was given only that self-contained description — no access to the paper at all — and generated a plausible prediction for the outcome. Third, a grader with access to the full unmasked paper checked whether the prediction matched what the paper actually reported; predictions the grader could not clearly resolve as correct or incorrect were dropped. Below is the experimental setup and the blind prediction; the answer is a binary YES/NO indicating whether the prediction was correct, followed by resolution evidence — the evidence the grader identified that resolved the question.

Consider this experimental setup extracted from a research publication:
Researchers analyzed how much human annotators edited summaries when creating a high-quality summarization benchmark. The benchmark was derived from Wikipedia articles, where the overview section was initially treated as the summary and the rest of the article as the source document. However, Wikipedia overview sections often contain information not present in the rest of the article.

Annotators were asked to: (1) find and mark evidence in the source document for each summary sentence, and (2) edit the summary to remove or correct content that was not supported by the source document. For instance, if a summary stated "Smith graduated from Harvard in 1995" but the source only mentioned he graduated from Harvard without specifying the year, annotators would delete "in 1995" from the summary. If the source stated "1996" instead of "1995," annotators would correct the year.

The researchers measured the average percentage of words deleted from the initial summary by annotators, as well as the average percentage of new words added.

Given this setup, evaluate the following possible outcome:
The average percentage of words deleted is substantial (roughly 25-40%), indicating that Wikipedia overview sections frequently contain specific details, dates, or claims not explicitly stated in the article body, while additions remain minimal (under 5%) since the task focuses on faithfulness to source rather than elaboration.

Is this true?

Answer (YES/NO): NO